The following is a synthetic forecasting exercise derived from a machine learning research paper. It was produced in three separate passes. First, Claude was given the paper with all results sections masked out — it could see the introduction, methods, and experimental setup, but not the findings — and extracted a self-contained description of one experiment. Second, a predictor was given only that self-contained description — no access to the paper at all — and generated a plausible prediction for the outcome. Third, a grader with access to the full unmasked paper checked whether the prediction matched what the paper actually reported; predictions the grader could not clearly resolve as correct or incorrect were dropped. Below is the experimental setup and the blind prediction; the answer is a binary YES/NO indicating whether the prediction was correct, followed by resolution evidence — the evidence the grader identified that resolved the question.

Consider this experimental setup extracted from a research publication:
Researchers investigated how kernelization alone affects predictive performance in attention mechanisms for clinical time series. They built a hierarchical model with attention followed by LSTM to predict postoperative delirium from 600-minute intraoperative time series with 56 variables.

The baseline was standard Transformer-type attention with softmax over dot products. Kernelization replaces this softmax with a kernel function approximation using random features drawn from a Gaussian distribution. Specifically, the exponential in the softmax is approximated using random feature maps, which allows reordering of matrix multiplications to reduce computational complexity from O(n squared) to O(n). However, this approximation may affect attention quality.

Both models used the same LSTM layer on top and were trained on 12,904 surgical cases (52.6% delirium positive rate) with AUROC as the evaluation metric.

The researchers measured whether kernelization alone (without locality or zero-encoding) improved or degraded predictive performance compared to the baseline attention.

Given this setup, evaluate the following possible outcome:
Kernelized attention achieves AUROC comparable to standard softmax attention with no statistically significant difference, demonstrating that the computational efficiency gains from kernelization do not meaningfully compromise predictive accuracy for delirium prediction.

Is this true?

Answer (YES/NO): YES